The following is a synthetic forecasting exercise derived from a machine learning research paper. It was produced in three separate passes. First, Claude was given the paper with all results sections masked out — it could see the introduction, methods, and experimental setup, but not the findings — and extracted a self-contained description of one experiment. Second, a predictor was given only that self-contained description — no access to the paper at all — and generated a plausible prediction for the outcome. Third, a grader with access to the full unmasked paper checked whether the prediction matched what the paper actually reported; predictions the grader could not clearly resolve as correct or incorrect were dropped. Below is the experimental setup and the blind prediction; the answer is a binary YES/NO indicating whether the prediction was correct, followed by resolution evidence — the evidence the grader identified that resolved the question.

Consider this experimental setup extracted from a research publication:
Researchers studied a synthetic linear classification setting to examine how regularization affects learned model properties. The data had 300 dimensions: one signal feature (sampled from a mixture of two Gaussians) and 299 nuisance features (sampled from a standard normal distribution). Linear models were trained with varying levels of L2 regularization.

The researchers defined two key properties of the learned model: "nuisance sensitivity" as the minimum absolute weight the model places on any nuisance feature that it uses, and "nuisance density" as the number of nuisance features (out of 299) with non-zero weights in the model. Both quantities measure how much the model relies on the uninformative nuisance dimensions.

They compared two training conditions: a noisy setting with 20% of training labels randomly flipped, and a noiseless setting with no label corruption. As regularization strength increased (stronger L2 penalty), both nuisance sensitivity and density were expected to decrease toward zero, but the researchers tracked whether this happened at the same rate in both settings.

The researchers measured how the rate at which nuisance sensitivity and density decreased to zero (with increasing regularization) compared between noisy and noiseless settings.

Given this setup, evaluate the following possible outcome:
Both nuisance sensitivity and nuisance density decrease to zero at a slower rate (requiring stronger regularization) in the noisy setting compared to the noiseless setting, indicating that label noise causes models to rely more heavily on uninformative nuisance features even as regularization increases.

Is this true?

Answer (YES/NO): YES